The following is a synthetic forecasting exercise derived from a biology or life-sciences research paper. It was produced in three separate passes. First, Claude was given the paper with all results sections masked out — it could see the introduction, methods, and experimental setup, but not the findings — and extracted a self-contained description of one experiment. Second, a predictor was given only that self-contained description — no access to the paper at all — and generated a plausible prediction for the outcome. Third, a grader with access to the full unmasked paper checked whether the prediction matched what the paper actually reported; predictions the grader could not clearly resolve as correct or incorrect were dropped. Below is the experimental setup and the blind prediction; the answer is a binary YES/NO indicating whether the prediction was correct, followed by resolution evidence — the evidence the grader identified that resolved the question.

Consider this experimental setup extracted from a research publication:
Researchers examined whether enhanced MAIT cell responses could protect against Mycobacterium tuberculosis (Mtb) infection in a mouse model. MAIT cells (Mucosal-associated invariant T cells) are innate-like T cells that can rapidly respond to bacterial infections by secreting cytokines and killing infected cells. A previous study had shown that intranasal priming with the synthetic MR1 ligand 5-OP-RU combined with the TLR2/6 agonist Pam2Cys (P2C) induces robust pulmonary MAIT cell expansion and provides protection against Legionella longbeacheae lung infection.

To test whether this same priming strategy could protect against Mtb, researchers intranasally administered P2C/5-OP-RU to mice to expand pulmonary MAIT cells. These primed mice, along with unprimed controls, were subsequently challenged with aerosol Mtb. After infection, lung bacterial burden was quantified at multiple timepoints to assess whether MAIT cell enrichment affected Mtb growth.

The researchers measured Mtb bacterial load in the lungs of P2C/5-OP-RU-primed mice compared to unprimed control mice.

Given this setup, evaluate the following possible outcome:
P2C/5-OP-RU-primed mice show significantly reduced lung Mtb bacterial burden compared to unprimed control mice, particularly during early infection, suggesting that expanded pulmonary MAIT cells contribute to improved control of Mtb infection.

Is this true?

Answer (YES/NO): NO